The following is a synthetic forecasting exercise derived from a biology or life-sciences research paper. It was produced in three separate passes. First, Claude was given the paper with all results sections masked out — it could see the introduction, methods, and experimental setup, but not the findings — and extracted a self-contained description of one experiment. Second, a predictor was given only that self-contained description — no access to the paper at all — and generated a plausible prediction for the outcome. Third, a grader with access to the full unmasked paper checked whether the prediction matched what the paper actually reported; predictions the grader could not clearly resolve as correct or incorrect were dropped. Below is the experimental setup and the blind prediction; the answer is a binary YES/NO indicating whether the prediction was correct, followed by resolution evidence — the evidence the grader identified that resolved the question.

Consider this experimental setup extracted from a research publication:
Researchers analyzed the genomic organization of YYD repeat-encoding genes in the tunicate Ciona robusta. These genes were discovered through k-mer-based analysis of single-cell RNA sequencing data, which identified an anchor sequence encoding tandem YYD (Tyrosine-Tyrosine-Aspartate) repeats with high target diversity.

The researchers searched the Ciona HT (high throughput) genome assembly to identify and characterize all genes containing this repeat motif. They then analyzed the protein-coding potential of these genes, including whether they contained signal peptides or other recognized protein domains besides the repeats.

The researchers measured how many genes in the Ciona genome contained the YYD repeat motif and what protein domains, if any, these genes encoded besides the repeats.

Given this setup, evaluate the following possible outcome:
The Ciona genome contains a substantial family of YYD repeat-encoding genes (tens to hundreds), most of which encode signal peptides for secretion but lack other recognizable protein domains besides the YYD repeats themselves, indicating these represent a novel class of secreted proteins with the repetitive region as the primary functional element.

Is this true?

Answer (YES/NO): NO